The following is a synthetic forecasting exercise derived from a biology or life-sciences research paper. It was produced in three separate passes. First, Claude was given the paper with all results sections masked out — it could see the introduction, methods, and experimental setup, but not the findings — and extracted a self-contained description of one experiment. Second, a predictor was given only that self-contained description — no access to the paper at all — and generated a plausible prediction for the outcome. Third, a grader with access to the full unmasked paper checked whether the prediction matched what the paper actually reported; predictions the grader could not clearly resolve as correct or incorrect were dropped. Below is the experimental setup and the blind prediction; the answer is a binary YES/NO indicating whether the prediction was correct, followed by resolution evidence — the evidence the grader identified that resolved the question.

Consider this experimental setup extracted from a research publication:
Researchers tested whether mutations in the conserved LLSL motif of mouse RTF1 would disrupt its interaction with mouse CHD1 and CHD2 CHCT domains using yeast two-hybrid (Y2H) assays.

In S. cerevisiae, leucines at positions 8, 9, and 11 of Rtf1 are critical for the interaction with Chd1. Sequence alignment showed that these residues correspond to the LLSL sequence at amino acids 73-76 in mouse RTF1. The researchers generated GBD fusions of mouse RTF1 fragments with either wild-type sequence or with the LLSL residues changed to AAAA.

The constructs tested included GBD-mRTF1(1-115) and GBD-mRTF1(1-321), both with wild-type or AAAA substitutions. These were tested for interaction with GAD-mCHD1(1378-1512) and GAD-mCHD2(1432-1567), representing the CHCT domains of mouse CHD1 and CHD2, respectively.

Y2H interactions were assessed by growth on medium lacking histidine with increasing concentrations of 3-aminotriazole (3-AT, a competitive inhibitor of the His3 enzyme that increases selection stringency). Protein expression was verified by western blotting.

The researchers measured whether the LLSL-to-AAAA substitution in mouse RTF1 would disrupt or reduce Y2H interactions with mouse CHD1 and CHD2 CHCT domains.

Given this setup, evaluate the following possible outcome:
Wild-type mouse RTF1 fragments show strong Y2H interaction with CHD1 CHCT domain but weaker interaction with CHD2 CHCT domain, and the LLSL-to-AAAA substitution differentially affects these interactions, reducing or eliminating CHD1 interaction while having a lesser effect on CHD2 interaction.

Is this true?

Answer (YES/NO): NO